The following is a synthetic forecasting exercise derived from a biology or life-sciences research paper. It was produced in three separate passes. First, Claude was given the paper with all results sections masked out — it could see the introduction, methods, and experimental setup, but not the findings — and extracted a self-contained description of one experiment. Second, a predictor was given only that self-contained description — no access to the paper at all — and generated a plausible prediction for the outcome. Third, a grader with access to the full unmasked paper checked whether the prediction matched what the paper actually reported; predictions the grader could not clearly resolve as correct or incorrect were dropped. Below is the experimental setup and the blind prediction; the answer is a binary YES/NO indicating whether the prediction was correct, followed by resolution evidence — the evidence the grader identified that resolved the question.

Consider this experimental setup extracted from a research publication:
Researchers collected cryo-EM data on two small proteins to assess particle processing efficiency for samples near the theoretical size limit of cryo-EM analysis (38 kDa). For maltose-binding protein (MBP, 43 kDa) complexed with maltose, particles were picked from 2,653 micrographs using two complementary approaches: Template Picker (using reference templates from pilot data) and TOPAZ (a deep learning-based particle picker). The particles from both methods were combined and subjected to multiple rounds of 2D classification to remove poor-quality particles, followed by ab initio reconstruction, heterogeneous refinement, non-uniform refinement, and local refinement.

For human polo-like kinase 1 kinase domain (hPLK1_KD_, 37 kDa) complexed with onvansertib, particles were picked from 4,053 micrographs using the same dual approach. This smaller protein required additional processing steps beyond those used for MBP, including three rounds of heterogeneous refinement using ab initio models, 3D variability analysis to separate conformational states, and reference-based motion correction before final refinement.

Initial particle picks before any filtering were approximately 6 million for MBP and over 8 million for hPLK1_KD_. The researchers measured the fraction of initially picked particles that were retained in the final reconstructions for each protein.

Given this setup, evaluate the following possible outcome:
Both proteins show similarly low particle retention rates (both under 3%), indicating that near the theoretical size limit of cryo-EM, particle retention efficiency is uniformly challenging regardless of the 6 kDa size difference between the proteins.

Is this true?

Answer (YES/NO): NO